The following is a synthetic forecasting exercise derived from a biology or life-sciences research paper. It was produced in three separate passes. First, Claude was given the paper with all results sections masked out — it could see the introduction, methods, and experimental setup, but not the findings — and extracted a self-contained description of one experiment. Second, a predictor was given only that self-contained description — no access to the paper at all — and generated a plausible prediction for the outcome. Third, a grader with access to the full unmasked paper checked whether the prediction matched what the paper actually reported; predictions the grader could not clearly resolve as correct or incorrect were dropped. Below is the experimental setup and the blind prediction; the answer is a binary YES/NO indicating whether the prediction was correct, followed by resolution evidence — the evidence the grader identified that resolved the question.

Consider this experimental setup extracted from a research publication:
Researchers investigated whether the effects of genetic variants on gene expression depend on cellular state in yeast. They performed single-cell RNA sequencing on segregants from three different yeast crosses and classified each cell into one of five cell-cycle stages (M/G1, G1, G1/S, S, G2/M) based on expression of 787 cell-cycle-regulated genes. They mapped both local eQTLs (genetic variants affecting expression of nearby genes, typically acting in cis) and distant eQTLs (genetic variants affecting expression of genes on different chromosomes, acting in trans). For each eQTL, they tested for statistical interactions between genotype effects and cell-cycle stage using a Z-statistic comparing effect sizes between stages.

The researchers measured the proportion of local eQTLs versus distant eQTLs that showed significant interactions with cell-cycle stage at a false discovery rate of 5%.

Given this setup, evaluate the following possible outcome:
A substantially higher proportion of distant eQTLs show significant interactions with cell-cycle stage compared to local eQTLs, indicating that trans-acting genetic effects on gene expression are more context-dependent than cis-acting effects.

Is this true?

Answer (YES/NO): YES